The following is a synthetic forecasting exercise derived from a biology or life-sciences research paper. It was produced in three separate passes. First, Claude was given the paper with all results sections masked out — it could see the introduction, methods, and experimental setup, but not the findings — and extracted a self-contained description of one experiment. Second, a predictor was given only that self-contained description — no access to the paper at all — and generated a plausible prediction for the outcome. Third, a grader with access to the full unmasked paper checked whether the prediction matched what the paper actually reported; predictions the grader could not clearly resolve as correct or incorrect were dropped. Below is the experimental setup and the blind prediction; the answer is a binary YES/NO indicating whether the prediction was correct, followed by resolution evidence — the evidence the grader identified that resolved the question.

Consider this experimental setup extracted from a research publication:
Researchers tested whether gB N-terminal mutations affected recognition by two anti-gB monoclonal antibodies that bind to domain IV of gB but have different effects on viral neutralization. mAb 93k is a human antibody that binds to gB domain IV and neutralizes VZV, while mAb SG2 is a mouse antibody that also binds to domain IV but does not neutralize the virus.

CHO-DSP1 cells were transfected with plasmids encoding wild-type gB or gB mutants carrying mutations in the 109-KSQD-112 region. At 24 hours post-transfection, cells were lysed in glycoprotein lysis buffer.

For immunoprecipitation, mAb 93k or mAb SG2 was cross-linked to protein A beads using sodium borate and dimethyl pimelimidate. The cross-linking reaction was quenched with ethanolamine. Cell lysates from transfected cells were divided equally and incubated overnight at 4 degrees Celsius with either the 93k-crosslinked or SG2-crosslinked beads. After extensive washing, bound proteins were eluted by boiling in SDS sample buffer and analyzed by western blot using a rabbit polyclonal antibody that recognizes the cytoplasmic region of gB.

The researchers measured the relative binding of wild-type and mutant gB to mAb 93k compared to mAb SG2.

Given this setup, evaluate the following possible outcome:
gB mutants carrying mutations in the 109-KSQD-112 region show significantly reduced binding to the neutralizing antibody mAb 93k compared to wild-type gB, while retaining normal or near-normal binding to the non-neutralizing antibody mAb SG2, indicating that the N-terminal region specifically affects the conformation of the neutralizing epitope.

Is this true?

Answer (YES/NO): NO